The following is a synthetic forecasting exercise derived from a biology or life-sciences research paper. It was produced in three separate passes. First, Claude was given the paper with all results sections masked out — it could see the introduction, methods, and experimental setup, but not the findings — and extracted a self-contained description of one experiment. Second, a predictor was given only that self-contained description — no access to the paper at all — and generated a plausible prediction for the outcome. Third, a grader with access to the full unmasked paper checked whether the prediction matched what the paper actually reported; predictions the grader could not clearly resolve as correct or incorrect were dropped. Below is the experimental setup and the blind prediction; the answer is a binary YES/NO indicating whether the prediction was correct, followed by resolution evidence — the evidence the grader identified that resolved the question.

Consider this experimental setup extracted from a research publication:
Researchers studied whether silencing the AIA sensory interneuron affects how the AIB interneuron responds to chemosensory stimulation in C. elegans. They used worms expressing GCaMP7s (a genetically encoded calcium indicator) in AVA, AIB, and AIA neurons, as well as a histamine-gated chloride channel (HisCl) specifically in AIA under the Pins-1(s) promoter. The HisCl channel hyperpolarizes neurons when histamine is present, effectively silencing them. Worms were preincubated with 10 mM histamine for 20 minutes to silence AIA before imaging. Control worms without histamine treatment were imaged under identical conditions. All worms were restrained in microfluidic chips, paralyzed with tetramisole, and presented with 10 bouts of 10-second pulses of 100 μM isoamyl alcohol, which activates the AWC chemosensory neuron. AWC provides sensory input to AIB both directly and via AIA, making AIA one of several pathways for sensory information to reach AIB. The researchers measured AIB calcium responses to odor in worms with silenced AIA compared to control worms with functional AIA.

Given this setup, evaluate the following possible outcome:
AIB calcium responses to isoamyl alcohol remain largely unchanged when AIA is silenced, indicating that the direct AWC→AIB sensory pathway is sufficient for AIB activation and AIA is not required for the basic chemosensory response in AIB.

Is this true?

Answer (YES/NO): YES